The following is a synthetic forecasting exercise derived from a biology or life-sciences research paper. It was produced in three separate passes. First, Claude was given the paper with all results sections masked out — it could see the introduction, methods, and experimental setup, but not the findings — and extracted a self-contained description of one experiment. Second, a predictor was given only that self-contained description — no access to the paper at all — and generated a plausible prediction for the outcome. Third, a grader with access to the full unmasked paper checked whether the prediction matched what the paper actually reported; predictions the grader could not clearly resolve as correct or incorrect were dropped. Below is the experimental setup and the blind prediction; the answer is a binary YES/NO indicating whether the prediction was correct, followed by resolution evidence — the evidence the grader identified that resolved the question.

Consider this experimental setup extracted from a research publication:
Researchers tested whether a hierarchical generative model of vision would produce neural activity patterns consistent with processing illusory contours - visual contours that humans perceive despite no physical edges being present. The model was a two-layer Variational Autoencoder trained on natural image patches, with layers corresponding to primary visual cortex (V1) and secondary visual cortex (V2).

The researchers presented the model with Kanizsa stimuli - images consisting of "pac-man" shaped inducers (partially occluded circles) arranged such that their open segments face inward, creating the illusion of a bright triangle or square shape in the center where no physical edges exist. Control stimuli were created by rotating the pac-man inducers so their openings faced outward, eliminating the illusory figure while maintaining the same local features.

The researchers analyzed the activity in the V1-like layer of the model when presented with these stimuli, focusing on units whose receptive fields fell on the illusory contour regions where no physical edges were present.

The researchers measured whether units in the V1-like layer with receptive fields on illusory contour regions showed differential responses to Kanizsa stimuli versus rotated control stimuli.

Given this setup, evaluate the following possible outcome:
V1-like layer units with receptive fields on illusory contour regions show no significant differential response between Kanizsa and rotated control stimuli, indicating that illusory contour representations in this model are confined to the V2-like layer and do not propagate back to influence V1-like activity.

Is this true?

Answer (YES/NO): NO